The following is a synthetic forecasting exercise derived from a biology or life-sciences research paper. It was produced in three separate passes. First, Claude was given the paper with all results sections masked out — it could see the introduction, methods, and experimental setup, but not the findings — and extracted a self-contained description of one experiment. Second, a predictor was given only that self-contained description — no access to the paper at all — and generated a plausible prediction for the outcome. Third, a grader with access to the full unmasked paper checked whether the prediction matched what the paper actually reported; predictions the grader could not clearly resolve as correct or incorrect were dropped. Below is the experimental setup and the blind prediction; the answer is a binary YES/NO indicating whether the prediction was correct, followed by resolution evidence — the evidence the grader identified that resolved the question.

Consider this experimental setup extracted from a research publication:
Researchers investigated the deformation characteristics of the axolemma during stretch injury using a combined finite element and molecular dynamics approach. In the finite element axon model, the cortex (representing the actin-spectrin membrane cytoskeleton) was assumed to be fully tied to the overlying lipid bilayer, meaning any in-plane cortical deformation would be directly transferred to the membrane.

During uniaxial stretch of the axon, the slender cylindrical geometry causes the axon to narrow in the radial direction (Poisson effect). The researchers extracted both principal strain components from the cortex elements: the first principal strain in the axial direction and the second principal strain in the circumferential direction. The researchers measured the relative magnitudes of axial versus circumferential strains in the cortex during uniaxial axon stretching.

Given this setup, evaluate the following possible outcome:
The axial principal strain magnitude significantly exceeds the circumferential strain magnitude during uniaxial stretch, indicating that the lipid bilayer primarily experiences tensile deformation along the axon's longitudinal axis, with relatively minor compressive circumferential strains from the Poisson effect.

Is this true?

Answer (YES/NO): YES